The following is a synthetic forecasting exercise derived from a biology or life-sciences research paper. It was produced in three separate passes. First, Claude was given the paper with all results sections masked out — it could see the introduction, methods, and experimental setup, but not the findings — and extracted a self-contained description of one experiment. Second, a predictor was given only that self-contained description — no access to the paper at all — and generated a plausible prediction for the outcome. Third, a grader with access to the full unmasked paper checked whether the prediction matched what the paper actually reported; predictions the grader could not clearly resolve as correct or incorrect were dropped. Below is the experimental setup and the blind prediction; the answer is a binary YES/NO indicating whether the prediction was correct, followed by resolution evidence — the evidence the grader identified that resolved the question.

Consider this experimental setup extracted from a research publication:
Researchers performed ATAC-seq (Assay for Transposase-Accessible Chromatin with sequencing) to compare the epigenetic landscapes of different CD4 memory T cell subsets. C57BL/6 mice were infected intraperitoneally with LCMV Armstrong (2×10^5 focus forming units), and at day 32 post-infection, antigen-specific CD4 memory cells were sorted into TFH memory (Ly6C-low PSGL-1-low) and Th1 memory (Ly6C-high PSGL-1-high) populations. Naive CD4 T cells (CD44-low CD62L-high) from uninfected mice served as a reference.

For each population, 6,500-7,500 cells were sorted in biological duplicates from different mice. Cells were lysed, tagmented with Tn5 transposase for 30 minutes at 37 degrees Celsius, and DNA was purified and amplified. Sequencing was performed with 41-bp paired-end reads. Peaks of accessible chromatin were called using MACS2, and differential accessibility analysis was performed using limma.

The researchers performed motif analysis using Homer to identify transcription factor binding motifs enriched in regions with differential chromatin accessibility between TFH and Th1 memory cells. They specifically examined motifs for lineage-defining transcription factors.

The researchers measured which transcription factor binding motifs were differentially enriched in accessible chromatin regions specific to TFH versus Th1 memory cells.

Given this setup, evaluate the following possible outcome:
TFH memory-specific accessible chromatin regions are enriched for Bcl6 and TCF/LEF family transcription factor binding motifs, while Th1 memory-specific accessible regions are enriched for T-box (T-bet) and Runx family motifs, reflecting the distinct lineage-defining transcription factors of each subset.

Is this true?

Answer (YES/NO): NO